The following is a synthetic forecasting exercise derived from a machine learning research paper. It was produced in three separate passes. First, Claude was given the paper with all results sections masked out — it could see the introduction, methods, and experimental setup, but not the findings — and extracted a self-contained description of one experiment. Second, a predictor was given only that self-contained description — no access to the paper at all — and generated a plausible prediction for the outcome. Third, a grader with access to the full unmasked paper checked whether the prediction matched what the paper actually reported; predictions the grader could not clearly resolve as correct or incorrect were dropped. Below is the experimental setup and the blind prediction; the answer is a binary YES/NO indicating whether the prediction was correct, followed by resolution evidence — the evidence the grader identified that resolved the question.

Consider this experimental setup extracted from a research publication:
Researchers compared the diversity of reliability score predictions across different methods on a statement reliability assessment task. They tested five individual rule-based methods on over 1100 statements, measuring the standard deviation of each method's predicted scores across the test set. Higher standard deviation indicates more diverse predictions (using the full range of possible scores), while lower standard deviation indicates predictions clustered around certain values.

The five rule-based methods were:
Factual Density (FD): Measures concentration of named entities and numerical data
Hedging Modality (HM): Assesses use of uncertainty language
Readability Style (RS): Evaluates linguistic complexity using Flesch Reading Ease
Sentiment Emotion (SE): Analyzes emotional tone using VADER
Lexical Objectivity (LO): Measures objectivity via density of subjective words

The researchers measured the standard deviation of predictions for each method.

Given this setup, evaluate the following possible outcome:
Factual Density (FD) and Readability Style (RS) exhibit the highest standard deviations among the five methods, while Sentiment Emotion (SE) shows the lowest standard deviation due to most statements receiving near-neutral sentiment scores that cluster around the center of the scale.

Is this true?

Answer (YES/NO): NO